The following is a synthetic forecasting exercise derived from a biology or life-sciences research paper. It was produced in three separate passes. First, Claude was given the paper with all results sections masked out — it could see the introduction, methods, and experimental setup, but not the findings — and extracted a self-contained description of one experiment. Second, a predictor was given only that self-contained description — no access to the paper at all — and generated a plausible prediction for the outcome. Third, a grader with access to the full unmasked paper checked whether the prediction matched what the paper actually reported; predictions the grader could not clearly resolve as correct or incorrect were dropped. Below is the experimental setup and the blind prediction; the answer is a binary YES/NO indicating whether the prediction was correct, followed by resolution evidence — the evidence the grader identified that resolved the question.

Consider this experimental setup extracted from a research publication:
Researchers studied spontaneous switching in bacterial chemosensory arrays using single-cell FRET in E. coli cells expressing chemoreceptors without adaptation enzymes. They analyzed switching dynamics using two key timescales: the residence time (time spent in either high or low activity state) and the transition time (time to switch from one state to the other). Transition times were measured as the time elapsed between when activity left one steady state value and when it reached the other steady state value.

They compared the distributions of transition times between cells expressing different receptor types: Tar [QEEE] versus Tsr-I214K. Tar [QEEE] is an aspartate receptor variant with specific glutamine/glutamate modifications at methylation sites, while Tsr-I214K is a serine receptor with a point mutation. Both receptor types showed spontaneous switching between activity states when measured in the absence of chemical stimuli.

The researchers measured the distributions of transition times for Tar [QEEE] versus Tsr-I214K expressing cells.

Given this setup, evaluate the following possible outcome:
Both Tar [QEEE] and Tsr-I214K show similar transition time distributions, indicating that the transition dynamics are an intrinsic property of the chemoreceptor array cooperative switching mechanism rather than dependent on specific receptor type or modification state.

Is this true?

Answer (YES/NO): YES